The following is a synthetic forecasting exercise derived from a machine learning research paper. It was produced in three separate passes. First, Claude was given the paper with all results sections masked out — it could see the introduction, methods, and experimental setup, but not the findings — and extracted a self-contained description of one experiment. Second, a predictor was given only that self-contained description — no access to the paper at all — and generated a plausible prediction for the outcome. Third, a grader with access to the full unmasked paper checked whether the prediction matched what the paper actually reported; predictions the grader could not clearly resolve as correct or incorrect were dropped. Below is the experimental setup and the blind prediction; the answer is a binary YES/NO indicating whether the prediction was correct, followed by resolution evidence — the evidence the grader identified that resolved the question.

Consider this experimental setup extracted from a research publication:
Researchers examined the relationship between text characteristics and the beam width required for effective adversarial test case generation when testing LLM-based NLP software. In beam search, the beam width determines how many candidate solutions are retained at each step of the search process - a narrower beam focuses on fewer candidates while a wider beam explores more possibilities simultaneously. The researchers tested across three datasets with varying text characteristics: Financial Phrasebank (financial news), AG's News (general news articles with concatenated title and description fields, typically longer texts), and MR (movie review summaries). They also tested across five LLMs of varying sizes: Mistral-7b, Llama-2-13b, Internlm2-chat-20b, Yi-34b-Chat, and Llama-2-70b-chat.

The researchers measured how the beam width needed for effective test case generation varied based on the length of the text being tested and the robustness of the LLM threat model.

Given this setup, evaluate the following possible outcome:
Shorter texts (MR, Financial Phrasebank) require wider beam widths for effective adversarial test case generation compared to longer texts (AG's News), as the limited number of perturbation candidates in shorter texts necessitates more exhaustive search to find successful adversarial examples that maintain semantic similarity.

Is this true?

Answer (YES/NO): NO